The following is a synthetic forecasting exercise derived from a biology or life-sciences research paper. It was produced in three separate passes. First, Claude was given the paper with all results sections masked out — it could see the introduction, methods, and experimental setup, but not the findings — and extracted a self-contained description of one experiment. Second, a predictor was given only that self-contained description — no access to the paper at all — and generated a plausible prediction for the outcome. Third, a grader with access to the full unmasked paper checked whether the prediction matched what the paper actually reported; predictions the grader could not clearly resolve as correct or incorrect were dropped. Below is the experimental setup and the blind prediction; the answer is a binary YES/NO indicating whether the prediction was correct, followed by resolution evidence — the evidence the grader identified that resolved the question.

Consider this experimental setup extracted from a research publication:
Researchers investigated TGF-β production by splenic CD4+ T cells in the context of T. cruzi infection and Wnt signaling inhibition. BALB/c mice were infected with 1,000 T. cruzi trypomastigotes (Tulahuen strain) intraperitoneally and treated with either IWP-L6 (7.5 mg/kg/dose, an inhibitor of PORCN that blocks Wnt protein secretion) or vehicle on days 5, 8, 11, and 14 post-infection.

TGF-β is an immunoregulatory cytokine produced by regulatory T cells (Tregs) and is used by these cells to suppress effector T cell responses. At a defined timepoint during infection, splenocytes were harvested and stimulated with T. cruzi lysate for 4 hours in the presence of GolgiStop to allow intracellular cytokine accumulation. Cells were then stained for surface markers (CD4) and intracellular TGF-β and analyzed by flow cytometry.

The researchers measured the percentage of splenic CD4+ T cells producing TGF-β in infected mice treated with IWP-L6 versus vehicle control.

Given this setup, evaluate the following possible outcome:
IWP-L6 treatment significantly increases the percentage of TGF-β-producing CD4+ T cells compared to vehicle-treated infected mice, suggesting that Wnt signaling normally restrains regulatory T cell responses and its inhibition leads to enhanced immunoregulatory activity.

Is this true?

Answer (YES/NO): NO